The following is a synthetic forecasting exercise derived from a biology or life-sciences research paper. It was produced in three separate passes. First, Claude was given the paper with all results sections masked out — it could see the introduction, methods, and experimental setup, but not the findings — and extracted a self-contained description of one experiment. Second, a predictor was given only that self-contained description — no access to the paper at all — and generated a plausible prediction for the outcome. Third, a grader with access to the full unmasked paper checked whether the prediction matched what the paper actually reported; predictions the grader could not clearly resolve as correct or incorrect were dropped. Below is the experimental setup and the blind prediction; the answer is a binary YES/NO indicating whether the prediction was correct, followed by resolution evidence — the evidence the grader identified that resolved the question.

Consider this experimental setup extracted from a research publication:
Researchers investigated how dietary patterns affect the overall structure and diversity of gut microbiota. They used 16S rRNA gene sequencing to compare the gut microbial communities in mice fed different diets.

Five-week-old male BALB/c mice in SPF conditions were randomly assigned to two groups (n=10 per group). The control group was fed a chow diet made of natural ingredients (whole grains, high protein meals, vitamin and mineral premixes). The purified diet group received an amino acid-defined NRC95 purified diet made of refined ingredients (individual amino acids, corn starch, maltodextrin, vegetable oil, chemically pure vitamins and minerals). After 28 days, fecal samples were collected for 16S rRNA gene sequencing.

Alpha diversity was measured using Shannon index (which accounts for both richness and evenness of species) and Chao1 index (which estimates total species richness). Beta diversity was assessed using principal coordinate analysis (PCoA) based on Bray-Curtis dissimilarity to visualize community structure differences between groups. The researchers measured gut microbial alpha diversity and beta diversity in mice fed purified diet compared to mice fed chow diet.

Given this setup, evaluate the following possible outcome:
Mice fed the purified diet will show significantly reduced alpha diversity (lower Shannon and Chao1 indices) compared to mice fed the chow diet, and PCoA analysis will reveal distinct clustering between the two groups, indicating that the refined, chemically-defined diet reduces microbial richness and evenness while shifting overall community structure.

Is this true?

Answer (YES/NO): YES